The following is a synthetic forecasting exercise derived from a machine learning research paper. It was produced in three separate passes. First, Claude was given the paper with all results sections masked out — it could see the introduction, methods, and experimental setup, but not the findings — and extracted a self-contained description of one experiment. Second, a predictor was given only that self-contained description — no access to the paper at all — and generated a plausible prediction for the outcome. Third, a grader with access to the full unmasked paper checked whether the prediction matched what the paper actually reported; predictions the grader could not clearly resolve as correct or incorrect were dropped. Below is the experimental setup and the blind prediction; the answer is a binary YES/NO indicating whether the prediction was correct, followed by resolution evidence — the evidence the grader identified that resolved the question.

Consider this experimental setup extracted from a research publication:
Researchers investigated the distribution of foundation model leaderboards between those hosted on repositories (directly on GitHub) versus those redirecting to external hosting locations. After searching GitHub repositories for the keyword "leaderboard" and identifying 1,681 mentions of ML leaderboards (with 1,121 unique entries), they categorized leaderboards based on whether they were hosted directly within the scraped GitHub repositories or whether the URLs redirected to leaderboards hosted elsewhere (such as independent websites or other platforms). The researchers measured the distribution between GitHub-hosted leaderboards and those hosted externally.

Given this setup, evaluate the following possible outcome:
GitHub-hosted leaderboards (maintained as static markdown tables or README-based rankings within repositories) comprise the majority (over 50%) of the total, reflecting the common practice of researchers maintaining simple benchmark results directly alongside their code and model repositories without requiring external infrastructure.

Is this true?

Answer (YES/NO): NO